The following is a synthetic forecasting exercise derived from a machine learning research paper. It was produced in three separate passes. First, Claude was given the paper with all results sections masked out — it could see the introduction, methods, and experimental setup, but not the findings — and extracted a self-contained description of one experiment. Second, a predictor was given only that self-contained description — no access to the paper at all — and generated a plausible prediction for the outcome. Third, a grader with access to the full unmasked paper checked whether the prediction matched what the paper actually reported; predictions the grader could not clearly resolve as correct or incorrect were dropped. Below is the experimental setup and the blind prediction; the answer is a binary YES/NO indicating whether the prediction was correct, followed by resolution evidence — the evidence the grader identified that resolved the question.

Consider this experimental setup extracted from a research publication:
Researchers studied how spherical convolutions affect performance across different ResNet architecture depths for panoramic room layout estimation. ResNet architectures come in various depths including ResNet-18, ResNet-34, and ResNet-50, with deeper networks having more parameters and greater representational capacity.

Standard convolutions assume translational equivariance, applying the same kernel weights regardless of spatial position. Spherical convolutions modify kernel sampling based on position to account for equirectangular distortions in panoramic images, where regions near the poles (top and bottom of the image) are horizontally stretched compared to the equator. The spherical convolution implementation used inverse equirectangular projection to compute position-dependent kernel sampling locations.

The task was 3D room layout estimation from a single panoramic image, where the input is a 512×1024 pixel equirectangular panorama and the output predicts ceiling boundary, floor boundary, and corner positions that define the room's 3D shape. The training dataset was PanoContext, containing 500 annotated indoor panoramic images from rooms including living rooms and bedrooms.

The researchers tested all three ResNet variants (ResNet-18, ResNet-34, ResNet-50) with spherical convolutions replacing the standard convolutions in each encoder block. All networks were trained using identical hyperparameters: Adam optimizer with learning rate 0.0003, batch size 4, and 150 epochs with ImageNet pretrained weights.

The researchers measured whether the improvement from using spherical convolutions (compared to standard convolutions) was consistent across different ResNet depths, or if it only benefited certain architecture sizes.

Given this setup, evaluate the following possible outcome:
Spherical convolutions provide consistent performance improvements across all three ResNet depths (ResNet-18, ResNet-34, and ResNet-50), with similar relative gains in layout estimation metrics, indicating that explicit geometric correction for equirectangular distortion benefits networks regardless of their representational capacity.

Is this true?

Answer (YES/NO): NO